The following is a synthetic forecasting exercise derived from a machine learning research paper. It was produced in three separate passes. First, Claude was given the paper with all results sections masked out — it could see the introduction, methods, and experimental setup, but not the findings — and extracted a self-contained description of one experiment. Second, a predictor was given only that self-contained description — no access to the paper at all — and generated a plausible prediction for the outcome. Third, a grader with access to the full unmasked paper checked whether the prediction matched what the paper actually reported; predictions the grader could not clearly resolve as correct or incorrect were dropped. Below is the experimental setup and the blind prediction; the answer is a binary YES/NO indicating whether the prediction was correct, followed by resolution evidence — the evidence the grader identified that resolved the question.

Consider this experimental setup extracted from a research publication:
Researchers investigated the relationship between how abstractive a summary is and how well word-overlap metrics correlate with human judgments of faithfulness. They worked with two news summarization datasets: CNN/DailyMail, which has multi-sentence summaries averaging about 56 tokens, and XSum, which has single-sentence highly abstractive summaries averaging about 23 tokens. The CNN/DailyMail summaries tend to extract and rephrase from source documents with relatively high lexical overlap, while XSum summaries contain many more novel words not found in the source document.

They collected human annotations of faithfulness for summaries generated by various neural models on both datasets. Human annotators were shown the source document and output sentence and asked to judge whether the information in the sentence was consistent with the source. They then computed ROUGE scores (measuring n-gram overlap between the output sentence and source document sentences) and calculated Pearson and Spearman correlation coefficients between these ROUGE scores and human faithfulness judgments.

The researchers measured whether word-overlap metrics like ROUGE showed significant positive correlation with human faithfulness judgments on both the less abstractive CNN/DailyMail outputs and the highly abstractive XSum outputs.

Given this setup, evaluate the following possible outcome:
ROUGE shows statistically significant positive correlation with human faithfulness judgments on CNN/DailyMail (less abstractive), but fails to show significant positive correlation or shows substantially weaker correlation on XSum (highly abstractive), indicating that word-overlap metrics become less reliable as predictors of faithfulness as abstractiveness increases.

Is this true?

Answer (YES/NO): YES